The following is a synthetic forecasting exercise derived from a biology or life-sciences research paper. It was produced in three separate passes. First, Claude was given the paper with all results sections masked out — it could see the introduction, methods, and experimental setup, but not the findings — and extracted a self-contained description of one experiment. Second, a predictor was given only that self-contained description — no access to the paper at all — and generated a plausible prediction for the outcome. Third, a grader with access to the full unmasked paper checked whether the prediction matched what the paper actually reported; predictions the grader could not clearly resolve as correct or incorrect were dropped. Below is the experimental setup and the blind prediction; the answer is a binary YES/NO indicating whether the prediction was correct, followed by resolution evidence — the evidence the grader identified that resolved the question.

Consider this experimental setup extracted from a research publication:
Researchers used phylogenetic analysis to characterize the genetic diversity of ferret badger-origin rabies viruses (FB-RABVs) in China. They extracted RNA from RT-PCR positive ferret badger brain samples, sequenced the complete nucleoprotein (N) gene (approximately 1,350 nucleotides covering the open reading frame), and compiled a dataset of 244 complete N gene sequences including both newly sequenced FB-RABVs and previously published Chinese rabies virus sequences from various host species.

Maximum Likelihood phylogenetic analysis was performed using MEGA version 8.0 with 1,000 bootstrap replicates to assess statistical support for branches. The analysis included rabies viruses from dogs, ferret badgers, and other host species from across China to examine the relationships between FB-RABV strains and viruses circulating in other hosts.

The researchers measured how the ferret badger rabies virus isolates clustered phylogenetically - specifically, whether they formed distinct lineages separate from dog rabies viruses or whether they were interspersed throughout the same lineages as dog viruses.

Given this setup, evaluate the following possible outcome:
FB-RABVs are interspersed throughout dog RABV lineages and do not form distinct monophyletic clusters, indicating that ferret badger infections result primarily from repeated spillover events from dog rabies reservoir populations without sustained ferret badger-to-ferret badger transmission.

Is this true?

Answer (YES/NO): NO